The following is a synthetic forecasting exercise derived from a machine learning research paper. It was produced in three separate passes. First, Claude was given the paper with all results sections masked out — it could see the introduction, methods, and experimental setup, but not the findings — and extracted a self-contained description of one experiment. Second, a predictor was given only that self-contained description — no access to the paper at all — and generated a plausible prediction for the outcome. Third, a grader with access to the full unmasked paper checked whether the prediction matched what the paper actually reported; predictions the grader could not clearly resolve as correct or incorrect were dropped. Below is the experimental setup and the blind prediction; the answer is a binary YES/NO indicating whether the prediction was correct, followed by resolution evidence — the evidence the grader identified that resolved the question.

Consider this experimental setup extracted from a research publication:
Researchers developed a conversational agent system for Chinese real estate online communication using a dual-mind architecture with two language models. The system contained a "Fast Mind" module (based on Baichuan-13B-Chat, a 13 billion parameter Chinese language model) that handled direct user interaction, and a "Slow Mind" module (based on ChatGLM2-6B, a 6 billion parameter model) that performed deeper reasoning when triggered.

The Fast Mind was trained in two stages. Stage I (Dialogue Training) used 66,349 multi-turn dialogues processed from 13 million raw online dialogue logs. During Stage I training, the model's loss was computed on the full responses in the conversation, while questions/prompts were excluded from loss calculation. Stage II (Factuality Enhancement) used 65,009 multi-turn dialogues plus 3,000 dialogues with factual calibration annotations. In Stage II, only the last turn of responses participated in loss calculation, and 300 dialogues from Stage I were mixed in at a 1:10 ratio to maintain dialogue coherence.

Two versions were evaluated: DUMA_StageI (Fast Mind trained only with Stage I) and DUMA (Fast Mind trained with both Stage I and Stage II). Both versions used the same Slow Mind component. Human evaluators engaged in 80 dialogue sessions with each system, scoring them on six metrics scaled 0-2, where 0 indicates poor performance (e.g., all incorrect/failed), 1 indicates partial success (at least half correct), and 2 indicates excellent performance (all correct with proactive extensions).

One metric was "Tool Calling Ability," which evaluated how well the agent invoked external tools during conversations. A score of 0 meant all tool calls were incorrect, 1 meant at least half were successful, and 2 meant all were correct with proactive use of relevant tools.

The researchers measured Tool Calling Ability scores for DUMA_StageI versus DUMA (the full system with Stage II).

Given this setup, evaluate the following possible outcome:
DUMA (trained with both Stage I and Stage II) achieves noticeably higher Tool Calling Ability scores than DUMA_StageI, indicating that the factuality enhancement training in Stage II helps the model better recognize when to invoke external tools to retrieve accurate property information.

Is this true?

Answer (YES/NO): NO